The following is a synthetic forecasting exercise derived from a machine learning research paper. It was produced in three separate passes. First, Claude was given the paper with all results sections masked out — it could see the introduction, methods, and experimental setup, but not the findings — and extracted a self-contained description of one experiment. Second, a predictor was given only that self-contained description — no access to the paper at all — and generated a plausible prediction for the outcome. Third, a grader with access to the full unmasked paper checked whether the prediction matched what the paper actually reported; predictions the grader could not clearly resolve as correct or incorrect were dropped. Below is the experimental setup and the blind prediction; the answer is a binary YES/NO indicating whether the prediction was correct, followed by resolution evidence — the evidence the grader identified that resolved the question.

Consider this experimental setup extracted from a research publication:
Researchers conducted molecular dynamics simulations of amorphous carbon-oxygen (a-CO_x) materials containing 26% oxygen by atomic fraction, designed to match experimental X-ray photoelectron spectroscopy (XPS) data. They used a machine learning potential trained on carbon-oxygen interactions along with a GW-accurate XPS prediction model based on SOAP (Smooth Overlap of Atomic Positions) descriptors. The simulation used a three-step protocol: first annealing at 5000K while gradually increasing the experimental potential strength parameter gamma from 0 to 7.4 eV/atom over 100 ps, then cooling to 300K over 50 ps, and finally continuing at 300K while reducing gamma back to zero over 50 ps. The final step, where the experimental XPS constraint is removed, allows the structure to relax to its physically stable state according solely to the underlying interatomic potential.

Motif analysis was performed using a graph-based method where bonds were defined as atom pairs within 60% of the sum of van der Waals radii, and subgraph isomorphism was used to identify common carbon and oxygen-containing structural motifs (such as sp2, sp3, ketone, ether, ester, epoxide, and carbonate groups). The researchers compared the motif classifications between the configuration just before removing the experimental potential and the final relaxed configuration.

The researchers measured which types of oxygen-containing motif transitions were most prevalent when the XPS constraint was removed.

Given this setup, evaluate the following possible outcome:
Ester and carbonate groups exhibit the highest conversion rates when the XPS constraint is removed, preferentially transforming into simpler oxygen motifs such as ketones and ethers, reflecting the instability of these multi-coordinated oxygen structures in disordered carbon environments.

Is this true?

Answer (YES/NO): NO